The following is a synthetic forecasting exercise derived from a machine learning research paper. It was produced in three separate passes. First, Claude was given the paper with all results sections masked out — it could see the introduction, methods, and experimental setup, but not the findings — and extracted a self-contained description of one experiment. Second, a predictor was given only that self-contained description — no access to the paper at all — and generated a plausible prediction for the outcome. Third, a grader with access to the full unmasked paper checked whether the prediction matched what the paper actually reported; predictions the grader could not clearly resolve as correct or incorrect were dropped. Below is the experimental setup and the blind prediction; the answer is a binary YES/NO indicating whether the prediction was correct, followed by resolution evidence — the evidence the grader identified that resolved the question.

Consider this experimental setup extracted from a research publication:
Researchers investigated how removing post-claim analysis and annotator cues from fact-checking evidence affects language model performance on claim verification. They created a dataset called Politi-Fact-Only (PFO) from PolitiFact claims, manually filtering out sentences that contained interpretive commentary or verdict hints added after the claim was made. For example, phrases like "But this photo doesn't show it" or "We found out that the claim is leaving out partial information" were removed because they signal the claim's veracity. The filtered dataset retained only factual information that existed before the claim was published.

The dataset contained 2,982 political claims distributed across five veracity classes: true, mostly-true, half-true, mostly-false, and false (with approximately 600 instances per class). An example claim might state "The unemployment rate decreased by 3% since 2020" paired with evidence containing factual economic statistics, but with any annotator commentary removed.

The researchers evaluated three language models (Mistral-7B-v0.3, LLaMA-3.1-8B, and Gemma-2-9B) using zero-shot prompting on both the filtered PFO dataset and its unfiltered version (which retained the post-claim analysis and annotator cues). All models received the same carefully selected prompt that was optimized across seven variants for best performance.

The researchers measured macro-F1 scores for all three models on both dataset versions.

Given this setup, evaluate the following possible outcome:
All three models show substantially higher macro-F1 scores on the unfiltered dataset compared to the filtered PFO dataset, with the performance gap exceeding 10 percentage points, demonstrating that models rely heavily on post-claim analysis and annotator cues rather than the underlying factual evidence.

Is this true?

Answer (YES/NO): YES